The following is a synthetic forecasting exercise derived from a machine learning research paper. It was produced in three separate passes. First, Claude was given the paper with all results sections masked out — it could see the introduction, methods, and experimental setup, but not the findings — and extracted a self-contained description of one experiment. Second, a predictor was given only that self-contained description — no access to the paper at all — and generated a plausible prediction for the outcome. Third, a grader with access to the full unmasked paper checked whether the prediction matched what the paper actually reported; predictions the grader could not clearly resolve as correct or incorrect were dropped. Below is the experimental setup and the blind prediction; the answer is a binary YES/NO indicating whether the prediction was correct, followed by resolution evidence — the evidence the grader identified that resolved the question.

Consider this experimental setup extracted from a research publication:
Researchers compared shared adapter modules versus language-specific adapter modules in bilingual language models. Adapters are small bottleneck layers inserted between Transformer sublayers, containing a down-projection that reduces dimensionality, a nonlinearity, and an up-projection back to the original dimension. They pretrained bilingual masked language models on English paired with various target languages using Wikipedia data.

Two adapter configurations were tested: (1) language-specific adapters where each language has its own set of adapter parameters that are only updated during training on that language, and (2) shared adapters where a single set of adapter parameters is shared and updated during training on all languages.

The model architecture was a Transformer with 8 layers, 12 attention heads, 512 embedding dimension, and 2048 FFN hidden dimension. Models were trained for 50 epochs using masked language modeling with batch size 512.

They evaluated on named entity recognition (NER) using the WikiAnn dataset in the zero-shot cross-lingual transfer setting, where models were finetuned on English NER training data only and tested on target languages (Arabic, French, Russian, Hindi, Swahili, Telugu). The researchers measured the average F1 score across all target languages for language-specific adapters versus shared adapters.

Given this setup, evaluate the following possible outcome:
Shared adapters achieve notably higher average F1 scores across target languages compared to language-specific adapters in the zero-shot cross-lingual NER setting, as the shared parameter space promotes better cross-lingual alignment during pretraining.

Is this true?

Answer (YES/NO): NO